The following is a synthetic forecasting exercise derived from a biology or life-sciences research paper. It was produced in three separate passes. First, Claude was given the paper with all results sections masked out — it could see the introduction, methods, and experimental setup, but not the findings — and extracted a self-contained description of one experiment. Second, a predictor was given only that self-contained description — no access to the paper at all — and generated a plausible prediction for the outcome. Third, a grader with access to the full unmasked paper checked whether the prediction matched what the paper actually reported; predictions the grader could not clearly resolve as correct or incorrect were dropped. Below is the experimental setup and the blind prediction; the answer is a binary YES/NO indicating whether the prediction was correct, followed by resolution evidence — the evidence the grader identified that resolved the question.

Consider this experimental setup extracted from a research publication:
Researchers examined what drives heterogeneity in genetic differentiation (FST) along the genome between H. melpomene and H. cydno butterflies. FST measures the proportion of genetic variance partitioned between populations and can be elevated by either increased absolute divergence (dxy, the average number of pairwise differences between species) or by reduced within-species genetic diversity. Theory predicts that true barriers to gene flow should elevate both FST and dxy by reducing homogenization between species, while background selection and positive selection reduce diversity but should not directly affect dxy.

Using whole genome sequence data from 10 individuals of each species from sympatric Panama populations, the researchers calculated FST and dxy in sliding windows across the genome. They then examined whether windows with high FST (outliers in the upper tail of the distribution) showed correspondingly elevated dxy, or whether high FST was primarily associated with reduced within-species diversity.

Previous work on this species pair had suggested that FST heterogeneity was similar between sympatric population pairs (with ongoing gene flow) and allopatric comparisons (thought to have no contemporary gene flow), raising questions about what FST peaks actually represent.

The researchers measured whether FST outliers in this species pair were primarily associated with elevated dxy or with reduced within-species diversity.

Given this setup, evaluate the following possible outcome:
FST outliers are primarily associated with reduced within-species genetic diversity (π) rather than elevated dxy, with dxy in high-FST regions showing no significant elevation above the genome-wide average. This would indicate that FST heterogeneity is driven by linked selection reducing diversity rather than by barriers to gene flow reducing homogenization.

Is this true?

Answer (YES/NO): YES